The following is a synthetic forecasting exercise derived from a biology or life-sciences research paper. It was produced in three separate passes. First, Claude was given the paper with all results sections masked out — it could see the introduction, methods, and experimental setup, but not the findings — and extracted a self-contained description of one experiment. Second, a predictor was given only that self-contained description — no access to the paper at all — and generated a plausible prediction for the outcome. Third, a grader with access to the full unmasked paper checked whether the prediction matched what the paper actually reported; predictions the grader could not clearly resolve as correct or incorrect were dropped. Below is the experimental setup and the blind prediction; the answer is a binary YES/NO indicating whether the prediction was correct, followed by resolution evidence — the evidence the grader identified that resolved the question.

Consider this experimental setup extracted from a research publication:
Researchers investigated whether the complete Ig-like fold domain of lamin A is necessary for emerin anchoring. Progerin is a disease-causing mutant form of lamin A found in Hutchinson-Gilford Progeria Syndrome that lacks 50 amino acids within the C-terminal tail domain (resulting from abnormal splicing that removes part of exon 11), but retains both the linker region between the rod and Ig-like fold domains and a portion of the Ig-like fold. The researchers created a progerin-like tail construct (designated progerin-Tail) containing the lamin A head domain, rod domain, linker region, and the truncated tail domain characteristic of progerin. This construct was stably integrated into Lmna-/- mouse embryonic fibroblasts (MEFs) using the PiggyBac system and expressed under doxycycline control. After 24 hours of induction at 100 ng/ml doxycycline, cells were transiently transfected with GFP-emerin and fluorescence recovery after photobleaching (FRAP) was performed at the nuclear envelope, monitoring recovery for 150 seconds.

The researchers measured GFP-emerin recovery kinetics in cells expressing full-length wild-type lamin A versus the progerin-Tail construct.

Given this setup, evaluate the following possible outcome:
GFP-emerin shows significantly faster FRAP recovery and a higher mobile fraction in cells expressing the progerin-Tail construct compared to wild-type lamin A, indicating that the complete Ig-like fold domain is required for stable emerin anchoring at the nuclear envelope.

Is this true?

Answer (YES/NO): NO